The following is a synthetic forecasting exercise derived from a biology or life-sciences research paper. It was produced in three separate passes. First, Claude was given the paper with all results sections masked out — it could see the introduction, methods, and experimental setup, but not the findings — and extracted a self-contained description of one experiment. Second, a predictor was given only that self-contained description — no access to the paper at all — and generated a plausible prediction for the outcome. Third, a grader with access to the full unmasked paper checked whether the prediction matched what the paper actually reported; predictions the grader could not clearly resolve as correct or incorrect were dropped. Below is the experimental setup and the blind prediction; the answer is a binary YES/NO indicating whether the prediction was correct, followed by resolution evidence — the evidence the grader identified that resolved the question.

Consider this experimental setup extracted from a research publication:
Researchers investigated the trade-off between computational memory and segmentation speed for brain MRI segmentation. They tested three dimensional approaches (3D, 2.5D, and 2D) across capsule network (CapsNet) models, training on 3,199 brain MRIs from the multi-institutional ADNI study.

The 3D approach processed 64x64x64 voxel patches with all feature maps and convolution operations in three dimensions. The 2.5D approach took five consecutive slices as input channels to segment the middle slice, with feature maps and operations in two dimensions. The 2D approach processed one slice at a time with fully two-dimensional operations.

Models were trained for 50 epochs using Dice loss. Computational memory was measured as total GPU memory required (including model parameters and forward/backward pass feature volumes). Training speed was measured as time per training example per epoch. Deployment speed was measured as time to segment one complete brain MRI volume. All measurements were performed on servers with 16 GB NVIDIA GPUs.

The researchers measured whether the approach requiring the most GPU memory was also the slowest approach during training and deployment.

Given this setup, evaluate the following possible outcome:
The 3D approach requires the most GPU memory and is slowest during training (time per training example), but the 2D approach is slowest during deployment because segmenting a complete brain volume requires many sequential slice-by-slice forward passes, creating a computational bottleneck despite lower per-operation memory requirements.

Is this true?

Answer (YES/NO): NO